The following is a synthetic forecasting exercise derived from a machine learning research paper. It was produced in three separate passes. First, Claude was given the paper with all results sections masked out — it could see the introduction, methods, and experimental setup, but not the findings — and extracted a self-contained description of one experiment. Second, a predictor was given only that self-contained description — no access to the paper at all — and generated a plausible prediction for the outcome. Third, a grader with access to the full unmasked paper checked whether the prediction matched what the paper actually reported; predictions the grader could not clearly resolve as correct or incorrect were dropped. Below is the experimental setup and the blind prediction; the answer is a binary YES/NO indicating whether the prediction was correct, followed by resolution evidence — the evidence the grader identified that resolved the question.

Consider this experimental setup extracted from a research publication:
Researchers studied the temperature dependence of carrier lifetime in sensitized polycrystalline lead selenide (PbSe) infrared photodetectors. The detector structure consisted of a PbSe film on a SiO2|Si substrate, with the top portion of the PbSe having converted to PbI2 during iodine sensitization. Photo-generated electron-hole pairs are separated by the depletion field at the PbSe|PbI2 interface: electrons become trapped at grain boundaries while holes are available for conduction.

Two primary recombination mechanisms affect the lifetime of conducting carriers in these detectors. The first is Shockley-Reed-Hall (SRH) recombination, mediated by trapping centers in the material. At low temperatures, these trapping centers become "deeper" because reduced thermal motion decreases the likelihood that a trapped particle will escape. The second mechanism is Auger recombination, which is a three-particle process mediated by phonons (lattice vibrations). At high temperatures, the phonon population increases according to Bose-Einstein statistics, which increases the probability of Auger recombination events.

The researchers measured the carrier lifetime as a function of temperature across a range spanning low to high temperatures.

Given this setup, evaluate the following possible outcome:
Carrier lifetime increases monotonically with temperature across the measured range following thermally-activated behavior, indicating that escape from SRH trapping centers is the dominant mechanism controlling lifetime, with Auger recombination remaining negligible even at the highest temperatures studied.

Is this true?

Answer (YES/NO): NO